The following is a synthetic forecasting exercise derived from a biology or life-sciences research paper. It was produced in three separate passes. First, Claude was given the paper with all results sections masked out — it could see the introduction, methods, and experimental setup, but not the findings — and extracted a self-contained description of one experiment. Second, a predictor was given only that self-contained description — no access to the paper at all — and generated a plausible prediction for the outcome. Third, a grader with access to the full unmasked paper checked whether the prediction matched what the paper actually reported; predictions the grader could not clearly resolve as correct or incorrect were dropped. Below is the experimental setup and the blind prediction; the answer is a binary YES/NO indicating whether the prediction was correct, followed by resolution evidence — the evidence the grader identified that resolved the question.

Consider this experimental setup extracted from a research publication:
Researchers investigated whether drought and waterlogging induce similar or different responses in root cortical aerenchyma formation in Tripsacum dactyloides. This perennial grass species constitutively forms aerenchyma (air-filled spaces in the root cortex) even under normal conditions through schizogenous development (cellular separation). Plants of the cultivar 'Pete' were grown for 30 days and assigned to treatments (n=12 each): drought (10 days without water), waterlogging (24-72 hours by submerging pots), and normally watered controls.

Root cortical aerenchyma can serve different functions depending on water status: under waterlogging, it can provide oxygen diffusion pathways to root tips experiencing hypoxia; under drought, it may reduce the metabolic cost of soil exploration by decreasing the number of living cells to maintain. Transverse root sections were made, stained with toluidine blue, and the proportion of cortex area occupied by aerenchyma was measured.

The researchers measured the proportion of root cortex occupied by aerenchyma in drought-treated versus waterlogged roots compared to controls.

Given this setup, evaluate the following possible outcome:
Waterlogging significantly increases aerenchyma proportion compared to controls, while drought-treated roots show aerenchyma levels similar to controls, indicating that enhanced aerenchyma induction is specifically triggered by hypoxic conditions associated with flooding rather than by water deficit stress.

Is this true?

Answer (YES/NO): NO